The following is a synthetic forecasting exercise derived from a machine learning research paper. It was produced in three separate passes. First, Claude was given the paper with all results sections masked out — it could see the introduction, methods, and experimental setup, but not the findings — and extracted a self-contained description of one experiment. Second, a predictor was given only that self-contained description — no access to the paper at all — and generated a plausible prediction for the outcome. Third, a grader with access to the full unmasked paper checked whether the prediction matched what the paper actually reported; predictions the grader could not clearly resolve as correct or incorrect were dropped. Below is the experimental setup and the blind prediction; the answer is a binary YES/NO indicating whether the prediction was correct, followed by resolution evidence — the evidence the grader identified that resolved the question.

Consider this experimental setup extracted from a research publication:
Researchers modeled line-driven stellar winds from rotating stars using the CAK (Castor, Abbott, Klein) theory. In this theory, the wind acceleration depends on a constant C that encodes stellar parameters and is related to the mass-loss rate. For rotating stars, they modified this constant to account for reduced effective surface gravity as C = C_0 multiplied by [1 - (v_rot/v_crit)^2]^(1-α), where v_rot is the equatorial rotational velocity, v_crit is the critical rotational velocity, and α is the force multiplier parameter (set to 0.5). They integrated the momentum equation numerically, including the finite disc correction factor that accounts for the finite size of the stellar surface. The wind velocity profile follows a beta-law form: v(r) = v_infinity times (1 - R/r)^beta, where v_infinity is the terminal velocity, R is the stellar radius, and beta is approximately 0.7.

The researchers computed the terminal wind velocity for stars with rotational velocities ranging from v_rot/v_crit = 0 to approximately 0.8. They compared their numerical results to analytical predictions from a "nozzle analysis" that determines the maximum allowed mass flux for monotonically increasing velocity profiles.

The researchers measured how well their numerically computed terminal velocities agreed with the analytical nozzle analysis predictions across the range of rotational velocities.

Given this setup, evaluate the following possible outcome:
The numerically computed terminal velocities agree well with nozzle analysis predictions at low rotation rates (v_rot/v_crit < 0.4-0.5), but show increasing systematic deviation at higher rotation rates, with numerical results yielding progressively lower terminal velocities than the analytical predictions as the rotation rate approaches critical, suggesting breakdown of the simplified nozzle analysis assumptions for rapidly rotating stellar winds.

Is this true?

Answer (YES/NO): NO